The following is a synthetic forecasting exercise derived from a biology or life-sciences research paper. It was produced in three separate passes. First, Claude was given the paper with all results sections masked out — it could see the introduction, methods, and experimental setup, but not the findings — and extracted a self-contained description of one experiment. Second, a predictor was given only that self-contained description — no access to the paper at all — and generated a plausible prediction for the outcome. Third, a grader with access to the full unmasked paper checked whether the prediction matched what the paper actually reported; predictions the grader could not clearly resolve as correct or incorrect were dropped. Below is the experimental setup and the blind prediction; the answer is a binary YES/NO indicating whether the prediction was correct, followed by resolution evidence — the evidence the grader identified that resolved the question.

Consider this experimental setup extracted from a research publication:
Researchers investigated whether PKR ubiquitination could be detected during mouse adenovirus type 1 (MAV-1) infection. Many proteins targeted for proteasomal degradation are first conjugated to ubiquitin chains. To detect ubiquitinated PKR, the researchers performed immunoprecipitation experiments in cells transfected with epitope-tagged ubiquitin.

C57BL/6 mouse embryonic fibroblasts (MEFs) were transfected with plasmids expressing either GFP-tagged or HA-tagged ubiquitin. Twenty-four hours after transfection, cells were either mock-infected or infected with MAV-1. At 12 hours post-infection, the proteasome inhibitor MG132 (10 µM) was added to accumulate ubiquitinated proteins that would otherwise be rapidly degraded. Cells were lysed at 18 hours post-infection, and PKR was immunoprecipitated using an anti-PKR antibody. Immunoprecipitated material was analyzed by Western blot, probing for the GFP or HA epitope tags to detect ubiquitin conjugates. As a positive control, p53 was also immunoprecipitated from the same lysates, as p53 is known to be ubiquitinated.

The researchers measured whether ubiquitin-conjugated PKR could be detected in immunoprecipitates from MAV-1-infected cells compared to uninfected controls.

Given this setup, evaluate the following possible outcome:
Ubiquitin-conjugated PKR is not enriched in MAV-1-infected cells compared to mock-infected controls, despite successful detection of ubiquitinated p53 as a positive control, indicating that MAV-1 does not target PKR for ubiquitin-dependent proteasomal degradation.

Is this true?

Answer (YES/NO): YES